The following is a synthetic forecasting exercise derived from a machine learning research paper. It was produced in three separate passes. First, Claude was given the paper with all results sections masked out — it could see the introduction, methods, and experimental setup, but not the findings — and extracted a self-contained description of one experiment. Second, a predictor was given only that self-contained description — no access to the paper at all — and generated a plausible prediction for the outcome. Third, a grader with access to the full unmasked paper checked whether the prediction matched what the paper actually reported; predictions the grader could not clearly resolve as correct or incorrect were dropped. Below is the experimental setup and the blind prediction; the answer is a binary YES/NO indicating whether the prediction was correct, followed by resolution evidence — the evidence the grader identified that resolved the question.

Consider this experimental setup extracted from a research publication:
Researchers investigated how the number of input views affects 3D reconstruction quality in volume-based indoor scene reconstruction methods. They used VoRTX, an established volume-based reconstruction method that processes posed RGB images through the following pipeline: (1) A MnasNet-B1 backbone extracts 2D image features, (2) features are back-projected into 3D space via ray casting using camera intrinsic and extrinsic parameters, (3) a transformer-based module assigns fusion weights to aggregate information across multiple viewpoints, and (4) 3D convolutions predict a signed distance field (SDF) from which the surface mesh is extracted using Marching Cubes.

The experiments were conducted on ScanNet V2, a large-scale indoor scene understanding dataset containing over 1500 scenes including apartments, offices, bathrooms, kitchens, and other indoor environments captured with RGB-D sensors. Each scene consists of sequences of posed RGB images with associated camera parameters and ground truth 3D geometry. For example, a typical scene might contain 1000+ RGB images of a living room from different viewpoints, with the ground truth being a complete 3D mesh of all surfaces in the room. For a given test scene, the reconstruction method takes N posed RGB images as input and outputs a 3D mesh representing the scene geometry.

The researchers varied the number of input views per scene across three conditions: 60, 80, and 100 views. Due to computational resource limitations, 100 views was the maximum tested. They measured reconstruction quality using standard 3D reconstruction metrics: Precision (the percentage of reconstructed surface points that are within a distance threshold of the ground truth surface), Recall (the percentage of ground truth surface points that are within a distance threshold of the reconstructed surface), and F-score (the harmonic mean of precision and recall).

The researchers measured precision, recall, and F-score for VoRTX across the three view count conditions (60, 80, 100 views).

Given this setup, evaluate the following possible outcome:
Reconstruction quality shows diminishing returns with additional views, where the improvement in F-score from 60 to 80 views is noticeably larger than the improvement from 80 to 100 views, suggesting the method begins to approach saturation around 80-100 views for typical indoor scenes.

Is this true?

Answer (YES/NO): NO